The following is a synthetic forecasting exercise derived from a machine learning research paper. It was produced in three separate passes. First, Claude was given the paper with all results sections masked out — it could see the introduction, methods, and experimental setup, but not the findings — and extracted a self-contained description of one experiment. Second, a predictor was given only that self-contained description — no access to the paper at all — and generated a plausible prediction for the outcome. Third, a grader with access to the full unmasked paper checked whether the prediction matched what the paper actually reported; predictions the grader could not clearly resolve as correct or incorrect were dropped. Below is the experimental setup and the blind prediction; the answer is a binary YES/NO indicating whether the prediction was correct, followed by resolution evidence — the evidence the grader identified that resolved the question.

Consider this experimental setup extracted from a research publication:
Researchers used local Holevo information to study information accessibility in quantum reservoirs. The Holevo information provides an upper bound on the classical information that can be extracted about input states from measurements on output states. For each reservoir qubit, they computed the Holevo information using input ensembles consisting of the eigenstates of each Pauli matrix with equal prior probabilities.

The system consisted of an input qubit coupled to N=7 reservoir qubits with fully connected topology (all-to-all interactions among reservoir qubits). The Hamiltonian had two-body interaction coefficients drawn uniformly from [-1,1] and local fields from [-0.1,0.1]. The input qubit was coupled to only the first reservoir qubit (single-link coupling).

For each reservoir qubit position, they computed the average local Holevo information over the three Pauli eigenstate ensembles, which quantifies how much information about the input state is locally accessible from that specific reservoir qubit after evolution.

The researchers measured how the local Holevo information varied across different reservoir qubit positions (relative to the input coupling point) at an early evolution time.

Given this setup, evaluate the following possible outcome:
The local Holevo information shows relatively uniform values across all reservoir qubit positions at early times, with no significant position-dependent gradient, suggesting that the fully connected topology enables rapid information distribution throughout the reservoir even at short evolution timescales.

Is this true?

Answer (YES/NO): NO